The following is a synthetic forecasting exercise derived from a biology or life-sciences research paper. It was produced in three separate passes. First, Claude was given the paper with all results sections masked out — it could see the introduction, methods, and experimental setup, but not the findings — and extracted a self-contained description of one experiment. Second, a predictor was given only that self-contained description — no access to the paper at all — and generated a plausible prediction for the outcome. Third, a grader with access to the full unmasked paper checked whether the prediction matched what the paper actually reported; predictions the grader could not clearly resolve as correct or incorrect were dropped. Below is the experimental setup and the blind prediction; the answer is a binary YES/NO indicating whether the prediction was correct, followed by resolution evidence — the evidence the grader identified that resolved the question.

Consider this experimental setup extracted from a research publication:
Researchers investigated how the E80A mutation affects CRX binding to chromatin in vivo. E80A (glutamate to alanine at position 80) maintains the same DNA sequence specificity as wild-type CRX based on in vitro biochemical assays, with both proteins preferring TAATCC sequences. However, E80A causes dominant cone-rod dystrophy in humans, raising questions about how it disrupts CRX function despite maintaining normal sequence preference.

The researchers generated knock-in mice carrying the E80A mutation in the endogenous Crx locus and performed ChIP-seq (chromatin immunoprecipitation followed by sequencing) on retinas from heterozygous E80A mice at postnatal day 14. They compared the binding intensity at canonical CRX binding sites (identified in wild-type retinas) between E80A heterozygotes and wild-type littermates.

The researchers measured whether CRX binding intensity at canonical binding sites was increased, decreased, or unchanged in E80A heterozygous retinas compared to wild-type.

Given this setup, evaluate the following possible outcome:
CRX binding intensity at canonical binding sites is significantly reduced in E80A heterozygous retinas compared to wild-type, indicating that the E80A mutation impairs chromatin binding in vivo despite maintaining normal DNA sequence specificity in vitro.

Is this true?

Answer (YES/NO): NO